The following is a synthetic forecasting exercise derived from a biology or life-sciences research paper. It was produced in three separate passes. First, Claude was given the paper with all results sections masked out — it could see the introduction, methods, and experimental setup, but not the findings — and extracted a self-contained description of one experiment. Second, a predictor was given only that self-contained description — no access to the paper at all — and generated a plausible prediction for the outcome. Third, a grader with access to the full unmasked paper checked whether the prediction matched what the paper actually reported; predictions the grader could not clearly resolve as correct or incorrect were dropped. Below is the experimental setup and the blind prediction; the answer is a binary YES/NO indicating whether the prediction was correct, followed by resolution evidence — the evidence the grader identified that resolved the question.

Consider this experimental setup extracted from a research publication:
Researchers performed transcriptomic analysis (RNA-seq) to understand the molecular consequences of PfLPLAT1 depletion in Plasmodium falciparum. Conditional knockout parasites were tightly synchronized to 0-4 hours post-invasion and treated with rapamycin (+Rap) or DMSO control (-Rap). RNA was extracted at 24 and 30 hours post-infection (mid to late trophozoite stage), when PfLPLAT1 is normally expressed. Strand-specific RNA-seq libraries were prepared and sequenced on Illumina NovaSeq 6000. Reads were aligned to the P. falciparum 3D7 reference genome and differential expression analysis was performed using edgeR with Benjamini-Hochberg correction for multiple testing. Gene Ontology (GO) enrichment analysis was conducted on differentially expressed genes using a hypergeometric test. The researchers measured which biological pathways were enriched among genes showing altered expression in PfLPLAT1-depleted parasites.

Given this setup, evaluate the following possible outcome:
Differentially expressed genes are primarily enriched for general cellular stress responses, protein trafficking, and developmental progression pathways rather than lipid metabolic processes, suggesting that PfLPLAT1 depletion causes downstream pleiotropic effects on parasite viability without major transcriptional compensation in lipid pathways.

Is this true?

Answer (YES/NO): NO